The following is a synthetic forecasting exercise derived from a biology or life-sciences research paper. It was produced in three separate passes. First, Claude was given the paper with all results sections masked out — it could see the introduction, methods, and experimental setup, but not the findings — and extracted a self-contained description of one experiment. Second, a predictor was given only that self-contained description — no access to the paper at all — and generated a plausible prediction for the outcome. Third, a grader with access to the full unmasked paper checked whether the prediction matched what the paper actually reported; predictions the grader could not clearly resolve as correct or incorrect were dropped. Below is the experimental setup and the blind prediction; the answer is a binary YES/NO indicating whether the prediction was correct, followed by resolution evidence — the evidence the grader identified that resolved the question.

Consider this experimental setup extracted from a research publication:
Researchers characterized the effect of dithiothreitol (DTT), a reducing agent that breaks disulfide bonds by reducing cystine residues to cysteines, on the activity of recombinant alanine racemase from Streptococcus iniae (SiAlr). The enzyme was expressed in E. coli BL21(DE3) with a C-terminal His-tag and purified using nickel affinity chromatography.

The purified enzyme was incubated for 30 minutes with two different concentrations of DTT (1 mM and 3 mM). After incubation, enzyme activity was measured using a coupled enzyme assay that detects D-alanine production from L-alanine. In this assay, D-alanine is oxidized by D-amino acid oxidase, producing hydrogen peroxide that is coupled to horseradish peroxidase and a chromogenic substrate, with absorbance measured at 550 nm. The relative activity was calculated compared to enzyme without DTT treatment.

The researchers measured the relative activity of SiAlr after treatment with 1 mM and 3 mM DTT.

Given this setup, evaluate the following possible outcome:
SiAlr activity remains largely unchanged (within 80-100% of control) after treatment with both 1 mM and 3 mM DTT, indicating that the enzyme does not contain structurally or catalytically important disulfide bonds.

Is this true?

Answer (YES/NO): NO